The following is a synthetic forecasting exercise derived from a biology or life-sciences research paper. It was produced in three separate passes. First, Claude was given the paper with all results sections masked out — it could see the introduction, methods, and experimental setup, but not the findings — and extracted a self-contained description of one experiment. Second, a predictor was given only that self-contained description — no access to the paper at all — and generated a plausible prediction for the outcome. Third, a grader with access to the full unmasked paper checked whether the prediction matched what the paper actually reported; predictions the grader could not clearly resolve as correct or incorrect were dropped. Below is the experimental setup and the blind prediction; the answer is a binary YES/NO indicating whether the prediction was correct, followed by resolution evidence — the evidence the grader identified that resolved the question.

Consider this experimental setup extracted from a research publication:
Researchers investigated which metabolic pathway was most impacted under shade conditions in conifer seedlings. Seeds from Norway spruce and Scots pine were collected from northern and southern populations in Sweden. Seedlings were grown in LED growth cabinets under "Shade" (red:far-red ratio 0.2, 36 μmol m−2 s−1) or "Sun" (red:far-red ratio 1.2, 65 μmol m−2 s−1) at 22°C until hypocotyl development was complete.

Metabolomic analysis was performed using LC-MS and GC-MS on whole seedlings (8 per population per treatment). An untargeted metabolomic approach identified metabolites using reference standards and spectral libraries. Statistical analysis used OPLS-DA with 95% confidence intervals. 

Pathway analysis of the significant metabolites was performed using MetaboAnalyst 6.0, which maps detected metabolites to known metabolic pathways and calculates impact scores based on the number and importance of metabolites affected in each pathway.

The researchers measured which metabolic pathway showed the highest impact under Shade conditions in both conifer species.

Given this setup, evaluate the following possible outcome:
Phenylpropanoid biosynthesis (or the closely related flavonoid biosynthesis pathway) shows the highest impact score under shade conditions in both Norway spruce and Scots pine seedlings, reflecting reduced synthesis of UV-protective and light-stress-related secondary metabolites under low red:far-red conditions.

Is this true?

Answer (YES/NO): NO